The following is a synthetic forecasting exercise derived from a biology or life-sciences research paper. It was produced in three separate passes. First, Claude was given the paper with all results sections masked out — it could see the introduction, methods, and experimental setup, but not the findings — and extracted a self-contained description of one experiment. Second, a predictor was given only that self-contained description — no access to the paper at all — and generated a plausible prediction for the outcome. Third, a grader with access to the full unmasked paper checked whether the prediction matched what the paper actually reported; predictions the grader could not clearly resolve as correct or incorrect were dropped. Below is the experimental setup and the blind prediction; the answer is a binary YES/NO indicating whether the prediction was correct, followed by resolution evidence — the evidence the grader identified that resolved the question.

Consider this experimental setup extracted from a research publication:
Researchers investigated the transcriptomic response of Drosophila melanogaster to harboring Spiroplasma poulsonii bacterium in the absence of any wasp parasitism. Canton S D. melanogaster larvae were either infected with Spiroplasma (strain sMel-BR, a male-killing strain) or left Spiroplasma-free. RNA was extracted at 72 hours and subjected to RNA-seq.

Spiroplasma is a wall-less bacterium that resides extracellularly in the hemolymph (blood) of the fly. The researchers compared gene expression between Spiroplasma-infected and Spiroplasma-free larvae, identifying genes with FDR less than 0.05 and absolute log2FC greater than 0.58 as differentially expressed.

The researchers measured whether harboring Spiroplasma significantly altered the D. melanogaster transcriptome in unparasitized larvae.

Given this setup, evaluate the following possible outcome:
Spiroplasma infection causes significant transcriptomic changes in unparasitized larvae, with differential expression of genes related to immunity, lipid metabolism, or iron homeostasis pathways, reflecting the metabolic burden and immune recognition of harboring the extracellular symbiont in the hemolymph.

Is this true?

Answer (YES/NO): NO